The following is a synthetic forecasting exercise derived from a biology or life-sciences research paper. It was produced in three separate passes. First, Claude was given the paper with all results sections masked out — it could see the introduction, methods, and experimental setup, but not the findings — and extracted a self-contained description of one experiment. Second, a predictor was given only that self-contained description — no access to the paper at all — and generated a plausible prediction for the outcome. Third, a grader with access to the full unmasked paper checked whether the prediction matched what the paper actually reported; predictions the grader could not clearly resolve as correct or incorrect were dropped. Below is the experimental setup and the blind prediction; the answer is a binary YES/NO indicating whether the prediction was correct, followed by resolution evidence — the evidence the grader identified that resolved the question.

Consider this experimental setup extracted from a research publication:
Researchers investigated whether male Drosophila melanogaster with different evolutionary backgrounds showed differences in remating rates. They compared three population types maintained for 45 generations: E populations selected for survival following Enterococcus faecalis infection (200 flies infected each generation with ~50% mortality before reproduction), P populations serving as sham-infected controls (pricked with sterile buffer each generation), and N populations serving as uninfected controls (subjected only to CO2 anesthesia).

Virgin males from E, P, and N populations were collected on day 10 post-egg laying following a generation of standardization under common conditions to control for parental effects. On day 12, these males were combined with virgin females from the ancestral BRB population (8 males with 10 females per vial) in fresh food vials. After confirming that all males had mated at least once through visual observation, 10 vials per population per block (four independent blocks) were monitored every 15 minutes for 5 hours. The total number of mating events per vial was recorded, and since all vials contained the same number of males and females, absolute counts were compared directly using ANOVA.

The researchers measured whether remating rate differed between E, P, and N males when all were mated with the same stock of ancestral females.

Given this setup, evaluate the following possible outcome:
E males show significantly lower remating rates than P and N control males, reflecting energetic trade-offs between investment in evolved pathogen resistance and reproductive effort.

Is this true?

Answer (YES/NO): NO